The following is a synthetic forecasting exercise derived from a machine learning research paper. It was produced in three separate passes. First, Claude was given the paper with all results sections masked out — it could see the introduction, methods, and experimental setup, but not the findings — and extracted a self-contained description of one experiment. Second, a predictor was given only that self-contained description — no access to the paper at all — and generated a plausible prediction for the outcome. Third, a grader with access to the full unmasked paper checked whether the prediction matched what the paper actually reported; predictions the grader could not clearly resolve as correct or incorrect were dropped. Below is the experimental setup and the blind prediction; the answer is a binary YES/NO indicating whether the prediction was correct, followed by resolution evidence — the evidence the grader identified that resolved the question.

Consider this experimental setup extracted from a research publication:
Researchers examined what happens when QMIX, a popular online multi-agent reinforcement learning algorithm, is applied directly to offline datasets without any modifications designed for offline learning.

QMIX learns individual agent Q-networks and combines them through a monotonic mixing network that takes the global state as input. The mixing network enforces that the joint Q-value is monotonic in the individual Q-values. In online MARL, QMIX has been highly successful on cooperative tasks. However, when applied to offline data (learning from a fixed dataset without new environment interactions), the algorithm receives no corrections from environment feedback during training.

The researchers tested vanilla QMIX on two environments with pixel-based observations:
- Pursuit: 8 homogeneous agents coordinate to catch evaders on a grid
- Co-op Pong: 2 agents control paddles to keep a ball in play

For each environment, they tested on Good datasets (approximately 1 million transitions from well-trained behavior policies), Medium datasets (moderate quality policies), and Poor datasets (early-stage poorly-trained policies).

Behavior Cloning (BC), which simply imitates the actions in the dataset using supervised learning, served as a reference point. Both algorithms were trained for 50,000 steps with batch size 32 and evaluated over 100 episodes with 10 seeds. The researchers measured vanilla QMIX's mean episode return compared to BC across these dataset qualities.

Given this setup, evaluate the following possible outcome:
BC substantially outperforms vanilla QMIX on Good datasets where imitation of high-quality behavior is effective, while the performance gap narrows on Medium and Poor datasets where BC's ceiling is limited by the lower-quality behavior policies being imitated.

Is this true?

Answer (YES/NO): NO